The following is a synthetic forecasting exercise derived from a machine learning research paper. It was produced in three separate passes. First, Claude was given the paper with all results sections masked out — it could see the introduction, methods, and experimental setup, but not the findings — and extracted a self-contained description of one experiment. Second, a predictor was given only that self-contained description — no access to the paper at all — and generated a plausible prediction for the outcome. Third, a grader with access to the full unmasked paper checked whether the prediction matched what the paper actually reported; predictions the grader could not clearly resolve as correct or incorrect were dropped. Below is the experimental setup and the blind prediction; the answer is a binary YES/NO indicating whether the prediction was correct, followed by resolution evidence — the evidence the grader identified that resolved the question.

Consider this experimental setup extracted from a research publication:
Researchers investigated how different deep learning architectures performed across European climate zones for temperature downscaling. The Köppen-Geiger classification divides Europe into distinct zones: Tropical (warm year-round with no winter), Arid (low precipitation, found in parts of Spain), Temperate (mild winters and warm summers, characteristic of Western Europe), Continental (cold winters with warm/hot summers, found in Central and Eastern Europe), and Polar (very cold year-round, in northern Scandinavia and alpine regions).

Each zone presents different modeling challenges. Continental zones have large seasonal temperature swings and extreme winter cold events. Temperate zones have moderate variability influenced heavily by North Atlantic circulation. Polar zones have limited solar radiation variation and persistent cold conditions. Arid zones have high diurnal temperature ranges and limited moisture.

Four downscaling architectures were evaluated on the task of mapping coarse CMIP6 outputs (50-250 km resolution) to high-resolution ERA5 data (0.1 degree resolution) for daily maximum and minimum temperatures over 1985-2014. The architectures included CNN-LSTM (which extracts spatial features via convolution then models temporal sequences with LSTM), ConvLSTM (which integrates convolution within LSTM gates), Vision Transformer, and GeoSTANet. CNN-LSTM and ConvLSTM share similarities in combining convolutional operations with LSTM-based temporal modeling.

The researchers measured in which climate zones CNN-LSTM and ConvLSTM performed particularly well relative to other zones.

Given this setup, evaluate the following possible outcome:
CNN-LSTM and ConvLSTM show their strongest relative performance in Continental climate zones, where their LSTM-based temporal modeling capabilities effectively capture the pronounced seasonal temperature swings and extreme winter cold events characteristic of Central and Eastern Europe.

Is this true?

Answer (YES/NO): NO